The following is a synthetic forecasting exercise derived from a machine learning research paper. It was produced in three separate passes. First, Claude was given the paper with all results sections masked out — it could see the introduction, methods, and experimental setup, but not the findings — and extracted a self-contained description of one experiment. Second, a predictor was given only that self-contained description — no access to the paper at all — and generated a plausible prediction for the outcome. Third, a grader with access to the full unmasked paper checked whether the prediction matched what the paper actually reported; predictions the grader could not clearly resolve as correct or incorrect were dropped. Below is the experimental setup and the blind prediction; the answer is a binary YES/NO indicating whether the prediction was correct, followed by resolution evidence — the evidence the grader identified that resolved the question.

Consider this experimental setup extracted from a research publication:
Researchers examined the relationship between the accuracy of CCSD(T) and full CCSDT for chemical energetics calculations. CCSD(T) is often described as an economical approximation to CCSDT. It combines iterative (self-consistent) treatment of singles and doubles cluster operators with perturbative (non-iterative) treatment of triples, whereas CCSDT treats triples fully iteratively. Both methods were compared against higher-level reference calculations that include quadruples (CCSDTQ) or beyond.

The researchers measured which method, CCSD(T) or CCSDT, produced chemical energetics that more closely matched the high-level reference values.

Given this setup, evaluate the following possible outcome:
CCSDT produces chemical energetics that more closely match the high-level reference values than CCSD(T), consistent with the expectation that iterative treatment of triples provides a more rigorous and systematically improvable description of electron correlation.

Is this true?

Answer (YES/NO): NO